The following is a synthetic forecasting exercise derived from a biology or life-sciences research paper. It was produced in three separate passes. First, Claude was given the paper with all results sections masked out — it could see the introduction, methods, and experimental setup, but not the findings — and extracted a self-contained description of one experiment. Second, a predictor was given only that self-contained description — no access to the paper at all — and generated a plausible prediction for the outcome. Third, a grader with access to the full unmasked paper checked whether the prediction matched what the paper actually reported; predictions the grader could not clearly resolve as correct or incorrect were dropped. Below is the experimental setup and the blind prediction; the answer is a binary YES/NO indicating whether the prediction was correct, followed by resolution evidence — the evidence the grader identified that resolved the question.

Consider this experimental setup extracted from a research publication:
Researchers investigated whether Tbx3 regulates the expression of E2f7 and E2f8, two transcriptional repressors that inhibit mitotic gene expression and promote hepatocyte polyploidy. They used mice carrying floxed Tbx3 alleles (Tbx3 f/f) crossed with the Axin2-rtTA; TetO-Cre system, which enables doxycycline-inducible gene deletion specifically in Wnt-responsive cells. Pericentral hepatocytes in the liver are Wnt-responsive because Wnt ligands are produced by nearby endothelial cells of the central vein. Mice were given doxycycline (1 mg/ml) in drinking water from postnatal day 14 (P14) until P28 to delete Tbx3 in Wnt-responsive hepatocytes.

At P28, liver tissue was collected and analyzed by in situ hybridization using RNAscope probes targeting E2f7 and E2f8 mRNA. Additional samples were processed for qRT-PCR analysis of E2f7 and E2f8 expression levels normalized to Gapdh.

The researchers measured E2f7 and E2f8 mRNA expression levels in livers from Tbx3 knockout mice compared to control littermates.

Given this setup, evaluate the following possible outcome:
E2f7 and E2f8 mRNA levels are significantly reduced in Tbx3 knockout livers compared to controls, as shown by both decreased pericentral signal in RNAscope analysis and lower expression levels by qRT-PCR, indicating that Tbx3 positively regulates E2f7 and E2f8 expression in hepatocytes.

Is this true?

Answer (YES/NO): NO